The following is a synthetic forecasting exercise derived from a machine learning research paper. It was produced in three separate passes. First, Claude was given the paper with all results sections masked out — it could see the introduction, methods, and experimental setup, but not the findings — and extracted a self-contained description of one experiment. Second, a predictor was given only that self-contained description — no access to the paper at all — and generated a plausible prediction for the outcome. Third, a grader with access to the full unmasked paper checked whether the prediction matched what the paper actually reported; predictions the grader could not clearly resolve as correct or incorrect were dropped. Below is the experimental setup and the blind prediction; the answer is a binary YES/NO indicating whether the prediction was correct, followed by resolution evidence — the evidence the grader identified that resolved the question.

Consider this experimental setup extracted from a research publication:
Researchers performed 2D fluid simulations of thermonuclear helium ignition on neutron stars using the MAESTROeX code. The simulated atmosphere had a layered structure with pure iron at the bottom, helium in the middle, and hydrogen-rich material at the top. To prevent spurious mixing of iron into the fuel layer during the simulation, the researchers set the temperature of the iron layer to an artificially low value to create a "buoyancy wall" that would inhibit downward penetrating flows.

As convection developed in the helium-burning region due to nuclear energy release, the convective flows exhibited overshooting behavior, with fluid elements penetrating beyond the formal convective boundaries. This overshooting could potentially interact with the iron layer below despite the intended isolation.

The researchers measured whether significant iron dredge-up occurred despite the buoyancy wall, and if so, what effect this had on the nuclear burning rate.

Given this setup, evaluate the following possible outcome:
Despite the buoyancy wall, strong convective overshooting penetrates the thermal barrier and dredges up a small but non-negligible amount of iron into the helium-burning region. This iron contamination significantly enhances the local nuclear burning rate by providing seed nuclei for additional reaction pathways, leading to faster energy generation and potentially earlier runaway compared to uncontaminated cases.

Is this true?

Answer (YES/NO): NO